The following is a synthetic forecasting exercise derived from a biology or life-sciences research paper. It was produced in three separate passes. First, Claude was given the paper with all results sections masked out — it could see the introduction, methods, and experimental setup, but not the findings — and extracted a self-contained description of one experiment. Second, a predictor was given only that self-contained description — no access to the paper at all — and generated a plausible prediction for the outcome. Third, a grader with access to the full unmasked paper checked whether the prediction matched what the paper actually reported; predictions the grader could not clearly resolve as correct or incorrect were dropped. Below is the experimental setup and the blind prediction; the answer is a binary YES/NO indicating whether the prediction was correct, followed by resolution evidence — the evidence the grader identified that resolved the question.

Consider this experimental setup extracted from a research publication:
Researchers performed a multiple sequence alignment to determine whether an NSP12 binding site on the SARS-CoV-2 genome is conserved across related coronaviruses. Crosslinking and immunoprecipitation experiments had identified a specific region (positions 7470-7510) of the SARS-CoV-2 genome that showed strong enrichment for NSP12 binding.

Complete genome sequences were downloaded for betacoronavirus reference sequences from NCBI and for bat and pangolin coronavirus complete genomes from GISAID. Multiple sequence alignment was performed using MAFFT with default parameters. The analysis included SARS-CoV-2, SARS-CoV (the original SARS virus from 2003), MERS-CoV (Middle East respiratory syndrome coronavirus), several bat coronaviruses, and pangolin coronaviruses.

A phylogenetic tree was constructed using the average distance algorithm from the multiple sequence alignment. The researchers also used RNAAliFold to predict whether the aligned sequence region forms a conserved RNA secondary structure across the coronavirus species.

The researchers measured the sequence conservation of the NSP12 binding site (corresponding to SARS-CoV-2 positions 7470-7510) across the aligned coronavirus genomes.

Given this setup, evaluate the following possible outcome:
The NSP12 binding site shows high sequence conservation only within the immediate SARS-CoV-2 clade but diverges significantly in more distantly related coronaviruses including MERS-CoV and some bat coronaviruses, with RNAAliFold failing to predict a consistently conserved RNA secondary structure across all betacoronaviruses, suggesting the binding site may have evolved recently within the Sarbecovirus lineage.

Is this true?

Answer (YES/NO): NO